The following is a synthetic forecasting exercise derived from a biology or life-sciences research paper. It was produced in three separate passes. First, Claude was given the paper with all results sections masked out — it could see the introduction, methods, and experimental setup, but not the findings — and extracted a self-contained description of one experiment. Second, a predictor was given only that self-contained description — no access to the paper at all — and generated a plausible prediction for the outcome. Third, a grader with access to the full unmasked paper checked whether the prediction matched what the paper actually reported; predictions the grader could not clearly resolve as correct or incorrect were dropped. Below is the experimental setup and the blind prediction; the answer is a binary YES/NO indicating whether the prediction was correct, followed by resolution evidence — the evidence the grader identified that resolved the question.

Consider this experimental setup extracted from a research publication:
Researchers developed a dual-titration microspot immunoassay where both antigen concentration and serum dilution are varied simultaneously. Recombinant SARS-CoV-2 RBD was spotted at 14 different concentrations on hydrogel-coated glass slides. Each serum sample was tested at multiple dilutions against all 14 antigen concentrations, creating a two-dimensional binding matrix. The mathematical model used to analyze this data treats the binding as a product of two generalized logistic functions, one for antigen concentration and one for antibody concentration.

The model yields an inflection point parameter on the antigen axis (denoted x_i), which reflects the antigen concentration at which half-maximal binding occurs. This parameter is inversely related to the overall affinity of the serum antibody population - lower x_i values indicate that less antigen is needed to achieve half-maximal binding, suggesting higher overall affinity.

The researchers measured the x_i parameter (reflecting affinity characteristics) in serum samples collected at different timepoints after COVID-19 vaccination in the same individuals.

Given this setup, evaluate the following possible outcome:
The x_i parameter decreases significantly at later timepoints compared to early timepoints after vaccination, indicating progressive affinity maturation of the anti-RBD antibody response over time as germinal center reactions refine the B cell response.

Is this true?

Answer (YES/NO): NO